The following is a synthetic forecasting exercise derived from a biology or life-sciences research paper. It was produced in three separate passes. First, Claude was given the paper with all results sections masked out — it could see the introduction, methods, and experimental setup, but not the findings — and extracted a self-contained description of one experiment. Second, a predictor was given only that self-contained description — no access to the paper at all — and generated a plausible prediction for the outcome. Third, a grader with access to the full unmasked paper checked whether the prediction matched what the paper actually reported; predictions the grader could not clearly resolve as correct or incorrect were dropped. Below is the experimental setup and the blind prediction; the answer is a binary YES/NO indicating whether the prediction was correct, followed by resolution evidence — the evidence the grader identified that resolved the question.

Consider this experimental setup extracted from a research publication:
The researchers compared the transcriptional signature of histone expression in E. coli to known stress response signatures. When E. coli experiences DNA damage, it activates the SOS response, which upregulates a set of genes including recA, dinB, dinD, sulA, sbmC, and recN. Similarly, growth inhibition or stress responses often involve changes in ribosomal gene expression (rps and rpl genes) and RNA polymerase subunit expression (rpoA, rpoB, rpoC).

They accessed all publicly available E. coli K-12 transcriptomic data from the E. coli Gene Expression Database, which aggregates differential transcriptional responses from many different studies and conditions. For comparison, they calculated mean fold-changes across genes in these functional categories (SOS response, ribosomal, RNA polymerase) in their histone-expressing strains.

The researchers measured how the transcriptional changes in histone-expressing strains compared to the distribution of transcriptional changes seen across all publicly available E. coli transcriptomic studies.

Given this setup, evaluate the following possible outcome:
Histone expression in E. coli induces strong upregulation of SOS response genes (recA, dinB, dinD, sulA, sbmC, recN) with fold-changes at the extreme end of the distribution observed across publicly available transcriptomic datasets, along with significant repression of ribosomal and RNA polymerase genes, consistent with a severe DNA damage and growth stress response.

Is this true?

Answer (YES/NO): NO